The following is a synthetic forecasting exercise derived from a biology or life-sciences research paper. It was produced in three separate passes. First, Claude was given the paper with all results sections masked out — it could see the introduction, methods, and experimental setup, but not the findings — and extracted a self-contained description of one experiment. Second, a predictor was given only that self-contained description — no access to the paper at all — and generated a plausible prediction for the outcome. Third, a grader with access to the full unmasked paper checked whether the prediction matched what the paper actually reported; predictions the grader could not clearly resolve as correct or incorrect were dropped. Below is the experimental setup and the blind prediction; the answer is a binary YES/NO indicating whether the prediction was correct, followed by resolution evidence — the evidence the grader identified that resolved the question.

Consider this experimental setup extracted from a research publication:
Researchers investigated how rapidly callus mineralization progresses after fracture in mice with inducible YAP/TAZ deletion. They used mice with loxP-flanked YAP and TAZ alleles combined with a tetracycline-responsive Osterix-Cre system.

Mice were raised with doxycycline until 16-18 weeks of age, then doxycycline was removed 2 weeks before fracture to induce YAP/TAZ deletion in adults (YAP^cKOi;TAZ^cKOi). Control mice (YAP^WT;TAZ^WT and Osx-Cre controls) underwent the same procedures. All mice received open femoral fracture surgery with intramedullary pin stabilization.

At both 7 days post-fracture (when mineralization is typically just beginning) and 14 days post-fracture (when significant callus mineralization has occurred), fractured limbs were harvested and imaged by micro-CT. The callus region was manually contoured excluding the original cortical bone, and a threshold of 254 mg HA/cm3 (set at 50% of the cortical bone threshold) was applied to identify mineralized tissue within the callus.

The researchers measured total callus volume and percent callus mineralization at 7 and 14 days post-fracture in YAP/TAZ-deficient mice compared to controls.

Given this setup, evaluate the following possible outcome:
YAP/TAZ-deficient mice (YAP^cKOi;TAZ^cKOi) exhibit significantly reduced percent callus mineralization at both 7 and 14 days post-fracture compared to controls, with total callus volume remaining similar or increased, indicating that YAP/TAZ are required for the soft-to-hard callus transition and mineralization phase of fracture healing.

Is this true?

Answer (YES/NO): YES